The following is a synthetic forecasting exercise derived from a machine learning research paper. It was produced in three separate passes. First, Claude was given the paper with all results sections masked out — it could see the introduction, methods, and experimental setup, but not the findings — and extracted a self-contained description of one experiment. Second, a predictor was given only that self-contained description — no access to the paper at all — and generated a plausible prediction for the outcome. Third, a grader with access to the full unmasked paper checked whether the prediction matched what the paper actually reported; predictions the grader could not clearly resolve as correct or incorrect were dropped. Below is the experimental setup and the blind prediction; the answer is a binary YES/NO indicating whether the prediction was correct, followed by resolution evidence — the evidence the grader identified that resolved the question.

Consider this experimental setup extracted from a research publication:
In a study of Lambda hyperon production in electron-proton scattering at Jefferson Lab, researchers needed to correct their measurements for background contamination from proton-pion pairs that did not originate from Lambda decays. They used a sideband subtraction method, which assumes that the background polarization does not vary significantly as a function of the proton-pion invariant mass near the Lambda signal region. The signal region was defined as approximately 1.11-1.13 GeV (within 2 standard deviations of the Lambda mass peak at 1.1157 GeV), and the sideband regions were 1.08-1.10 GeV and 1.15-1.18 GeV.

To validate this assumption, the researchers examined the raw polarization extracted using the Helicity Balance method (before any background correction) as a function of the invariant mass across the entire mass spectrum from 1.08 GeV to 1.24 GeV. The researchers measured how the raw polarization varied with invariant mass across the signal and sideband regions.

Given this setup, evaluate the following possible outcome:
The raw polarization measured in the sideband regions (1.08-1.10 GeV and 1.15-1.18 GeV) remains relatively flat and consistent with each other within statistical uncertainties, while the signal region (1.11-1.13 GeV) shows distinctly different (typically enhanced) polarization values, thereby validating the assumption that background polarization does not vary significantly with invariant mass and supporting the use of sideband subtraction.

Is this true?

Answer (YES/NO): YES